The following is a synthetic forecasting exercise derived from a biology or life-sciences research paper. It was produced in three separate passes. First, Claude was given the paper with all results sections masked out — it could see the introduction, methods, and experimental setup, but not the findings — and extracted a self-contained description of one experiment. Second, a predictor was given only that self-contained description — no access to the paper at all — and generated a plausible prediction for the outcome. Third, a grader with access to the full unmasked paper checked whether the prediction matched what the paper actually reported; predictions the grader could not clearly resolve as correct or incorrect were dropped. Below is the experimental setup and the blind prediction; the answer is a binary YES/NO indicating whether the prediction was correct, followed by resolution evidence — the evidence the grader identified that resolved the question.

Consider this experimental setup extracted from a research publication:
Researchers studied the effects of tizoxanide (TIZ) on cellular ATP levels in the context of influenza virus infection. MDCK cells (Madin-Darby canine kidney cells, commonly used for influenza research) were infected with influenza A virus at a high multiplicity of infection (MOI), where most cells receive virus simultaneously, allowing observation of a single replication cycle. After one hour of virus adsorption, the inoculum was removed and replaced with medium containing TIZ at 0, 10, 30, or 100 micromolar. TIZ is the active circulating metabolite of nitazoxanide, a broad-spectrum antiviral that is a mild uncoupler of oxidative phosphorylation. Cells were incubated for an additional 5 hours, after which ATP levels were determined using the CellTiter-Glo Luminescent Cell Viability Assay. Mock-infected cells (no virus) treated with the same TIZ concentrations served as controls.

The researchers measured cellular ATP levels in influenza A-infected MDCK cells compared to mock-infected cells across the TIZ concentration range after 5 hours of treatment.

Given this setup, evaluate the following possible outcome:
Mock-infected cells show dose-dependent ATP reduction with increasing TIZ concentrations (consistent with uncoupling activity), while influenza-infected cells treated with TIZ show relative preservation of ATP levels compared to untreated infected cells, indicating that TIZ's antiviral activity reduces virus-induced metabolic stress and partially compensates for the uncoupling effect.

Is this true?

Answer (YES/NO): NO